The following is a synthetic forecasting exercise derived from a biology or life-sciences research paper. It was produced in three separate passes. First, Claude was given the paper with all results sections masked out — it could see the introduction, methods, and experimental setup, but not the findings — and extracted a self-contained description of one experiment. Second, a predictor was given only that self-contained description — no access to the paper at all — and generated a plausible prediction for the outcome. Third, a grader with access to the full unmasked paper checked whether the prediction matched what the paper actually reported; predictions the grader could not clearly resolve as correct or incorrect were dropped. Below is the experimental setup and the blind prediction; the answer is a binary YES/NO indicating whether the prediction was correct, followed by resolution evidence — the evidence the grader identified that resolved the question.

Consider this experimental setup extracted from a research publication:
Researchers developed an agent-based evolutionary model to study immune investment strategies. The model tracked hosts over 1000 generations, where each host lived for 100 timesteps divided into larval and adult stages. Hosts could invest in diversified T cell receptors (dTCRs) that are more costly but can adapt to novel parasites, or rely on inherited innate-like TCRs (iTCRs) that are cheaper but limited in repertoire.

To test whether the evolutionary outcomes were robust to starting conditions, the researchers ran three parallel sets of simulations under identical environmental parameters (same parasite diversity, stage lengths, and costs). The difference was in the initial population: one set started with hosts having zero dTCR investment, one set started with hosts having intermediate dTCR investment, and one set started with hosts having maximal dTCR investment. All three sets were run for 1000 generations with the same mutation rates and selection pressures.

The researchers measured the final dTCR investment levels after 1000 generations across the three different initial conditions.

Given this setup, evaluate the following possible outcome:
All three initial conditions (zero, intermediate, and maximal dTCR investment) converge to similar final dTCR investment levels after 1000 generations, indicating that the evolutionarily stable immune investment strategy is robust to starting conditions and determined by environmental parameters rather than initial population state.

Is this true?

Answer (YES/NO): NO